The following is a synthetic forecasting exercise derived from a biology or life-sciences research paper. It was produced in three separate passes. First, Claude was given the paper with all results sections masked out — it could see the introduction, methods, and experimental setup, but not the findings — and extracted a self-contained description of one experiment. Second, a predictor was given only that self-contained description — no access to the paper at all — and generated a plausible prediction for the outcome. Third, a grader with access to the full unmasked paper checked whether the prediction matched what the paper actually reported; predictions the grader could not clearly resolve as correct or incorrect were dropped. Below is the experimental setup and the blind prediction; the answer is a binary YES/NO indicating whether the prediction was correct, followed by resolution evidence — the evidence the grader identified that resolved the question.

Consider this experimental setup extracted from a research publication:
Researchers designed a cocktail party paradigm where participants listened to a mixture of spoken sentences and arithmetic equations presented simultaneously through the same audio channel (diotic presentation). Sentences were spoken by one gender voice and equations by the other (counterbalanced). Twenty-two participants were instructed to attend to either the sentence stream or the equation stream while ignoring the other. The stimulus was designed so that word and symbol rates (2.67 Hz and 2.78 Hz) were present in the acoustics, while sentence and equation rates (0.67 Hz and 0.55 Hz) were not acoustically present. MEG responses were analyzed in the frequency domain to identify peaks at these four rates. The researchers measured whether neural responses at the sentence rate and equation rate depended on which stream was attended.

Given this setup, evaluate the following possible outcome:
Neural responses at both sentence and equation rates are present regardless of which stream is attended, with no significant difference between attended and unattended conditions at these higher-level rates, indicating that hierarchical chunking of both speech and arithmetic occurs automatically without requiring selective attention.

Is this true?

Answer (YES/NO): NO